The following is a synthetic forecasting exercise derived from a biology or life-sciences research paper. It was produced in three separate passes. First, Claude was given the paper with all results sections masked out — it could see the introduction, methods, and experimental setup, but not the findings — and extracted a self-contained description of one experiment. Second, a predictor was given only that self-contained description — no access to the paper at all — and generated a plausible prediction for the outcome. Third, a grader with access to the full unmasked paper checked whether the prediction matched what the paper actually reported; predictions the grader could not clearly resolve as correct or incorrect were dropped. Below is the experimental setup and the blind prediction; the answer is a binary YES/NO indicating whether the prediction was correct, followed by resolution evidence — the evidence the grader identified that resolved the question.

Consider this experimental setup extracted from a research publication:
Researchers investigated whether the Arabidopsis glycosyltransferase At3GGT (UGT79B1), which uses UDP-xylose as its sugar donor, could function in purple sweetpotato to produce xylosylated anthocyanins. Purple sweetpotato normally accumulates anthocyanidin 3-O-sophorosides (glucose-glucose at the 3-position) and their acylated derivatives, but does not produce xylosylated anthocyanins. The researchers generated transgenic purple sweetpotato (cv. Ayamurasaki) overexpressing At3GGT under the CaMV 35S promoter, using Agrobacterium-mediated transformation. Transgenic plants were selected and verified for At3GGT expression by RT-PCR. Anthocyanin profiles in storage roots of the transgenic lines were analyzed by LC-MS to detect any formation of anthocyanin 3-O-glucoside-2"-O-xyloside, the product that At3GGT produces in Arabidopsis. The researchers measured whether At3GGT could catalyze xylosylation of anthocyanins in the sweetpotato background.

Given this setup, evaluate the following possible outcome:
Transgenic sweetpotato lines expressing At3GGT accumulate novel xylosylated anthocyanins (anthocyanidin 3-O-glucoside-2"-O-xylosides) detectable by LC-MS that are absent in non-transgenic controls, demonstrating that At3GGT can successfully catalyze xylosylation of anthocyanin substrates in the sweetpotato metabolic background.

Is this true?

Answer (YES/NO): NO